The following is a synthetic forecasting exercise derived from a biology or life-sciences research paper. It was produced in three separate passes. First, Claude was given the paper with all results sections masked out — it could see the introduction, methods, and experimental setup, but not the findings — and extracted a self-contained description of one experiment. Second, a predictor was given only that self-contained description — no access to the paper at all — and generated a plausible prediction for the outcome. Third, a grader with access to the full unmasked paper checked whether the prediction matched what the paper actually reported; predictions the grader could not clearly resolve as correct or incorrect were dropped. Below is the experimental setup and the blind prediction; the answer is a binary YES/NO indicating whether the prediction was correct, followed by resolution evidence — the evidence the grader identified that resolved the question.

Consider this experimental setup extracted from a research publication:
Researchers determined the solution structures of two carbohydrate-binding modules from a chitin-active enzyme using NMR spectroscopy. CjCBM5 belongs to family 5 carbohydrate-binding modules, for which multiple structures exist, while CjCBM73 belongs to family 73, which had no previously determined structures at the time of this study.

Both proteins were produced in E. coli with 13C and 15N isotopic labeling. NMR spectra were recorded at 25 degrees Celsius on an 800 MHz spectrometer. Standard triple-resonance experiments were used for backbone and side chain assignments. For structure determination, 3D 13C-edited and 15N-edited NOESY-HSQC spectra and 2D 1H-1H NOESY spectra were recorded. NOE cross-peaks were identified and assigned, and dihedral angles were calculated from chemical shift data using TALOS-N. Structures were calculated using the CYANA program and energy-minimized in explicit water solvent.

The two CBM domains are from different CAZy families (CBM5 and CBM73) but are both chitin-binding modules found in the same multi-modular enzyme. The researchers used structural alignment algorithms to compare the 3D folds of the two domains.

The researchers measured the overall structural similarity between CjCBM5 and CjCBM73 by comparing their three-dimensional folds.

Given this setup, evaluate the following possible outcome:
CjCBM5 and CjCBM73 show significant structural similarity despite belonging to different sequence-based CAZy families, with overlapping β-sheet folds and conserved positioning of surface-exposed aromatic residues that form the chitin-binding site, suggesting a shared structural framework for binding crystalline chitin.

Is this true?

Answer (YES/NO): NO